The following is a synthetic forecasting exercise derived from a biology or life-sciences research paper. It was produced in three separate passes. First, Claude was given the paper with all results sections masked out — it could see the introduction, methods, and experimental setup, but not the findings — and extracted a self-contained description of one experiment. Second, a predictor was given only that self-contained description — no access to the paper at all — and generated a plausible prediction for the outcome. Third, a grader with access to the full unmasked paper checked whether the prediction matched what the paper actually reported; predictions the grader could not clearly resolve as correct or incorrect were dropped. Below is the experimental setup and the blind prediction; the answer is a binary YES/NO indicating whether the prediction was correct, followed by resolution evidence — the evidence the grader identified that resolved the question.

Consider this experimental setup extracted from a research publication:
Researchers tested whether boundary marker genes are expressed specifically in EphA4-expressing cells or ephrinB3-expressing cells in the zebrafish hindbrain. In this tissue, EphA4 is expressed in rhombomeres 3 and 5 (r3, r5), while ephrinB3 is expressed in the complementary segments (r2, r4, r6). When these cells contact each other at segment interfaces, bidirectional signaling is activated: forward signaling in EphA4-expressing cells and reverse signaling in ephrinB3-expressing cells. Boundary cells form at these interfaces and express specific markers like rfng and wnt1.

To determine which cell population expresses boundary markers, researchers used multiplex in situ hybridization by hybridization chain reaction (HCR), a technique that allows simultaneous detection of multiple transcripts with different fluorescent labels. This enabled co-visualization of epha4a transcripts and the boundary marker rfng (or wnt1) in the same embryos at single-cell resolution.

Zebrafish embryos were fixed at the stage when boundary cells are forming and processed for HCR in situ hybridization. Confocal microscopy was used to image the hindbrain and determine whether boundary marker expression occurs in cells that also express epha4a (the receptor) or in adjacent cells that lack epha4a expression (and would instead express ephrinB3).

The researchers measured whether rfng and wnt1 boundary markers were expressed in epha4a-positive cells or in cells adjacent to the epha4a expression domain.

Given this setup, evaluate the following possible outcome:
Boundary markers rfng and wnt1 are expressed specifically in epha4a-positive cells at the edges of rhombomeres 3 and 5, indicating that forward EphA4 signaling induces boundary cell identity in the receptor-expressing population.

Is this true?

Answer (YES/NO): NO